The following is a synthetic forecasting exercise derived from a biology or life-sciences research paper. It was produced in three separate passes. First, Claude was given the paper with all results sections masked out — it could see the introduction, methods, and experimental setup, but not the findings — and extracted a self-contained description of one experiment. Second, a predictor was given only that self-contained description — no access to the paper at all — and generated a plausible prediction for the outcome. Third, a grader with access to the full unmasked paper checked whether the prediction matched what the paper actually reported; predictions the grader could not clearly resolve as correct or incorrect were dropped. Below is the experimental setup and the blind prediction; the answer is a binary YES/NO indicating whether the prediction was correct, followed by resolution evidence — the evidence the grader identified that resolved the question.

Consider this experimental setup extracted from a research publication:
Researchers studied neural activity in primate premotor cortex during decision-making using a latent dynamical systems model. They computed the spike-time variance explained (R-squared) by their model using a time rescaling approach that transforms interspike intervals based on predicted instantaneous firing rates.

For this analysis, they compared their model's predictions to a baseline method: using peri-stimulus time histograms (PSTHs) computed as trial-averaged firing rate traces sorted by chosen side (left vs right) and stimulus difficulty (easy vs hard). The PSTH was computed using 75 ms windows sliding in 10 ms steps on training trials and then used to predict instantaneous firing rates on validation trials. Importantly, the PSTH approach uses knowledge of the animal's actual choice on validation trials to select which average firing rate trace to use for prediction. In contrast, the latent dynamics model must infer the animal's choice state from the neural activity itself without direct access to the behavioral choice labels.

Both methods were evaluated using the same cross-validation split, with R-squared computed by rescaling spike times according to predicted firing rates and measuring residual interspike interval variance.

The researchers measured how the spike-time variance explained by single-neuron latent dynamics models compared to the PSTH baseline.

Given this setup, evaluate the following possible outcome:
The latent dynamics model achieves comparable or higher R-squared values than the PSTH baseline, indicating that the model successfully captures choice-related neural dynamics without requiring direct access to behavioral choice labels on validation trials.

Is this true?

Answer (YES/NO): YES